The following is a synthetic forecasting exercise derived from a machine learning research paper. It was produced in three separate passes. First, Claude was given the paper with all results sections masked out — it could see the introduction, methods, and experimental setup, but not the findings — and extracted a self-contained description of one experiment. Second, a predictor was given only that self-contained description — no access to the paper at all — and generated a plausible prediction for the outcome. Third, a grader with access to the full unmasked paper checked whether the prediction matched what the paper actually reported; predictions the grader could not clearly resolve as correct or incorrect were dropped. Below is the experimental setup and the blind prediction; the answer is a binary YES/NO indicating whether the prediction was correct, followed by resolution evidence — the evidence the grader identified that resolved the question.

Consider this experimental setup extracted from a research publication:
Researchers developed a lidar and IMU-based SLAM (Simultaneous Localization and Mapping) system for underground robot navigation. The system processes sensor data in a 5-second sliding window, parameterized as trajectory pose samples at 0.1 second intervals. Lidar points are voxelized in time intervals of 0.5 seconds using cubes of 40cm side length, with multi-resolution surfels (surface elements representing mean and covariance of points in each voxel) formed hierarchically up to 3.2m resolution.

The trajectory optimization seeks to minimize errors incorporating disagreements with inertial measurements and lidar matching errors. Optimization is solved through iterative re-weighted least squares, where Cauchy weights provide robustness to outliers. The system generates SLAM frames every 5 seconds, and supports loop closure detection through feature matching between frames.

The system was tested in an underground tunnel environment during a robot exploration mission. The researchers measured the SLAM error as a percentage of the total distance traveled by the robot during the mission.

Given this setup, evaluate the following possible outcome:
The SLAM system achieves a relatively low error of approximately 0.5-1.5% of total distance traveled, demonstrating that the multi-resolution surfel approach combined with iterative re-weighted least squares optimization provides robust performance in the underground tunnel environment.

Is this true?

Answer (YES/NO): NO